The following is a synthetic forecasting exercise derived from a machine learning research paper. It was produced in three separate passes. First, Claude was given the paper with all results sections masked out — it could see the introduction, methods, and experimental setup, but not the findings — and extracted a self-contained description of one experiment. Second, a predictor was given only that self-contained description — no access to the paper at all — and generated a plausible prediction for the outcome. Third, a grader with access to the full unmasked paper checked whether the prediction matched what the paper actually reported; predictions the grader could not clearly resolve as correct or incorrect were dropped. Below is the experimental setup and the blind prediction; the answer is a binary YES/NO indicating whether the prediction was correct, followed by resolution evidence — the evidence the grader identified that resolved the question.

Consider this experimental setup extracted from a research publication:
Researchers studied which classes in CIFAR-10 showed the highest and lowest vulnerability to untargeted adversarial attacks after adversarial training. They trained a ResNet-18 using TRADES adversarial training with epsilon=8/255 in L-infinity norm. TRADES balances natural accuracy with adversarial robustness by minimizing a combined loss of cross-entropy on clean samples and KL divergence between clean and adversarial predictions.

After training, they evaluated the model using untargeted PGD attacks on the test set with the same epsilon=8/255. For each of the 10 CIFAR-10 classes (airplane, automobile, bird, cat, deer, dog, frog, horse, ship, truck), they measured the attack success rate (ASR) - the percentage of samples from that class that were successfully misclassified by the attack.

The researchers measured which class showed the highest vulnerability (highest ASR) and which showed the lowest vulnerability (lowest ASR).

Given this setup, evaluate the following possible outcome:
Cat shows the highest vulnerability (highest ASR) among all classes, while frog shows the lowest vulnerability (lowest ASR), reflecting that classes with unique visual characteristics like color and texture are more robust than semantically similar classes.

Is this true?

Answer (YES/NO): NO